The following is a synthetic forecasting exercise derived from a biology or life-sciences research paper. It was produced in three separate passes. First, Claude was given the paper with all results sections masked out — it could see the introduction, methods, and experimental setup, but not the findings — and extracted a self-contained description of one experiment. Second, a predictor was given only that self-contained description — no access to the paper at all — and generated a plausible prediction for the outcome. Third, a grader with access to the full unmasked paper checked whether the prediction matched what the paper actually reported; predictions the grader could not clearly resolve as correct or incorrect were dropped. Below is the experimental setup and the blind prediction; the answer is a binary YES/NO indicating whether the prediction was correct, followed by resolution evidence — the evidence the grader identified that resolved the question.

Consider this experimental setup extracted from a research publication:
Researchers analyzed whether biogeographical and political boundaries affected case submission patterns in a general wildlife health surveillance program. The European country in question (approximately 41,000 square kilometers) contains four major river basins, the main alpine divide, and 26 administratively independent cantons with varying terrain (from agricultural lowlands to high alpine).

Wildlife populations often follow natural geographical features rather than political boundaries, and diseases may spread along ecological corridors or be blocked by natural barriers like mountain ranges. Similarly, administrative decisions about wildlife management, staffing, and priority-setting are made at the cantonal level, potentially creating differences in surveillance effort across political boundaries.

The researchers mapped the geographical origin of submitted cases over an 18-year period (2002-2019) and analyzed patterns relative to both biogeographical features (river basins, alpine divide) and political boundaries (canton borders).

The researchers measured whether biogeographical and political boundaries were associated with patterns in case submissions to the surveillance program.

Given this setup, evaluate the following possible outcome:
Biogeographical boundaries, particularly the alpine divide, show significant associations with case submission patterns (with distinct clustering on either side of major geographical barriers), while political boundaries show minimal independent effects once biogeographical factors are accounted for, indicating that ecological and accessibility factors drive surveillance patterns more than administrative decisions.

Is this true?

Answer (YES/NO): NO